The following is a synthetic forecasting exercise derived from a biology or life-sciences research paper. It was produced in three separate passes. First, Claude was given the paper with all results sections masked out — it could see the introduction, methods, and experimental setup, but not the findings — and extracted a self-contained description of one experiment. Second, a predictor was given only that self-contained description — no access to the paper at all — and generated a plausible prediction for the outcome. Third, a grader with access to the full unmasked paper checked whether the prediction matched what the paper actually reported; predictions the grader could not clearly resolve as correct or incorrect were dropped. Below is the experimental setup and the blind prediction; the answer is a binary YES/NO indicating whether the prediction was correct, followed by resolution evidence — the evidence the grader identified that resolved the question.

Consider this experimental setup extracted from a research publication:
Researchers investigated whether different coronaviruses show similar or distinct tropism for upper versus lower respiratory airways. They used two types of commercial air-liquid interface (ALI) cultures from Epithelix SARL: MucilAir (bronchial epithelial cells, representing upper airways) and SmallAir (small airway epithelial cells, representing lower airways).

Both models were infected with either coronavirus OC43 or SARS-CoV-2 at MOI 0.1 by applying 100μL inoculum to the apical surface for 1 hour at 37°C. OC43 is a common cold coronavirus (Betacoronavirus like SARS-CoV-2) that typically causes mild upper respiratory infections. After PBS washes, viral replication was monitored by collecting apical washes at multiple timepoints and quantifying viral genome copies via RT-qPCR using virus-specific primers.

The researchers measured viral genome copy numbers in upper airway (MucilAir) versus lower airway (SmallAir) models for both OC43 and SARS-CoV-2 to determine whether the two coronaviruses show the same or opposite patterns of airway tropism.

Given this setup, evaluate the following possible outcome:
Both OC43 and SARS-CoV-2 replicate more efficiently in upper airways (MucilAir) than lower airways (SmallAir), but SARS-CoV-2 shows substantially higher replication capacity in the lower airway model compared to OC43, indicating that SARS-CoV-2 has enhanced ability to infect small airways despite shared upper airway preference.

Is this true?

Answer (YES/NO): NO